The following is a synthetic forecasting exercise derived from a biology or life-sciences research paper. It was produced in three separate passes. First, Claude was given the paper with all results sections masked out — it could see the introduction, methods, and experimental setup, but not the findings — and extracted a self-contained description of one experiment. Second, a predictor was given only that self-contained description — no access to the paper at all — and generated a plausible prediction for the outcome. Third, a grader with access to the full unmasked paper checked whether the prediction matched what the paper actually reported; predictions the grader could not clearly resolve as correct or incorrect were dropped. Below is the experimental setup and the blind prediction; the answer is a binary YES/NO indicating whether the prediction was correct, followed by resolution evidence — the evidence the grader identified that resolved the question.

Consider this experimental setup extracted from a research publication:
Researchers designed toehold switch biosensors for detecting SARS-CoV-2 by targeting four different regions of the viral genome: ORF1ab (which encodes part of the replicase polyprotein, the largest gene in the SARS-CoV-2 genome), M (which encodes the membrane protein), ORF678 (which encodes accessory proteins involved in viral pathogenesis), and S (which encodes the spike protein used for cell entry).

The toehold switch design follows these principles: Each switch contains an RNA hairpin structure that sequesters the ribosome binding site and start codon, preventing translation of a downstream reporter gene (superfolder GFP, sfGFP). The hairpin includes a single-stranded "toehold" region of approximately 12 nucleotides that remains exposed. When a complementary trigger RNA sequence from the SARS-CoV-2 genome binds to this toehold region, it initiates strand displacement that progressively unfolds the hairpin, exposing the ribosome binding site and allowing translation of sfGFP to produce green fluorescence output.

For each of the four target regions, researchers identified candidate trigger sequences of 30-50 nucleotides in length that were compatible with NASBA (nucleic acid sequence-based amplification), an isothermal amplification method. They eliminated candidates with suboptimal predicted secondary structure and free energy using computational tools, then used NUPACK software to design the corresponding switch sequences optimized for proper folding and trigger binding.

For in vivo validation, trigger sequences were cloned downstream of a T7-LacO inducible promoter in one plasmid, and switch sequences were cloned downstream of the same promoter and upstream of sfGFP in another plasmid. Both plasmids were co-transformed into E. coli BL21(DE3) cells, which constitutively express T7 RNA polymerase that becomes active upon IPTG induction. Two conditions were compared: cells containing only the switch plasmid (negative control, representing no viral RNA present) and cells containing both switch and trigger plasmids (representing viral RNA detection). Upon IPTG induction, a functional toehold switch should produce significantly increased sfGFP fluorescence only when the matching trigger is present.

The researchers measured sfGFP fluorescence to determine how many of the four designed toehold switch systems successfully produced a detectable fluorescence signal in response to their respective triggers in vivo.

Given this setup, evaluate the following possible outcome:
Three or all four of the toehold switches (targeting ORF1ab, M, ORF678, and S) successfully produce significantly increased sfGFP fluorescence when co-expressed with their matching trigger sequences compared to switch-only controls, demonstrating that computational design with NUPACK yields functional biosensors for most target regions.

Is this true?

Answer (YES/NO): NO